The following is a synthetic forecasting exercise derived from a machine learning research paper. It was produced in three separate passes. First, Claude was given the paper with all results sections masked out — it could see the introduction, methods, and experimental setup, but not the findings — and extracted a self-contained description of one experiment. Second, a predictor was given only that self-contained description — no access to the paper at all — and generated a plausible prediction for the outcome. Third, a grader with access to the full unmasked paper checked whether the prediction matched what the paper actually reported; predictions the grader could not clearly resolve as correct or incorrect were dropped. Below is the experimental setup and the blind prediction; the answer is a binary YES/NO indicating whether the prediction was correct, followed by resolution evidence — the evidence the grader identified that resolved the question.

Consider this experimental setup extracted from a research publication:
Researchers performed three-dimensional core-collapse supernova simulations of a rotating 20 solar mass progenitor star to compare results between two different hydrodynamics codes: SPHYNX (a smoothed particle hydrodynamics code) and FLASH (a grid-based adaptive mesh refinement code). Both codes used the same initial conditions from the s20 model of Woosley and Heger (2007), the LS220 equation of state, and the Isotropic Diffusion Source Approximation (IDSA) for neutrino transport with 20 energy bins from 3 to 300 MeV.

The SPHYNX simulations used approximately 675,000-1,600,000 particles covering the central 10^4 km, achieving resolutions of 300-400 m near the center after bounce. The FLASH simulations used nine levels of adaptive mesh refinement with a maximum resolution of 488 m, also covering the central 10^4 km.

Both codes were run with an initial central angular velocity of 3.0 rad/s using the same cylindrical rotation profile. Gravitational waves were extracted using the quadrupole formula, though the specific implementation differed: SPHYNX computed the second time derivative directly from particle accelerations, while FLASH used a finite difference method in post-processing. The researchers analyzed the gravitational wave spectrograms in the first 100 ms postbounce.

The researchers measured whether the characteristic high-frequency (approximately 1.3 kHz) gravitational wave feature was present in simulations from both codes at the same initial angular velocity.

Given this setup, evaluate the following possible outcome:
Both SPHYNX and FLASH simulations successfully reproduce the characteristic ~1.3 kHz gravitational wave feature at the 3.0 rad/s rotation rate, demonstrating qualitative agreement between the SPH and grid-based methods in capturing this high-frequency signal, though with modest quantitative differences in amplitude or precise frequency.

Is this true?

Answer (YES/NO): NO